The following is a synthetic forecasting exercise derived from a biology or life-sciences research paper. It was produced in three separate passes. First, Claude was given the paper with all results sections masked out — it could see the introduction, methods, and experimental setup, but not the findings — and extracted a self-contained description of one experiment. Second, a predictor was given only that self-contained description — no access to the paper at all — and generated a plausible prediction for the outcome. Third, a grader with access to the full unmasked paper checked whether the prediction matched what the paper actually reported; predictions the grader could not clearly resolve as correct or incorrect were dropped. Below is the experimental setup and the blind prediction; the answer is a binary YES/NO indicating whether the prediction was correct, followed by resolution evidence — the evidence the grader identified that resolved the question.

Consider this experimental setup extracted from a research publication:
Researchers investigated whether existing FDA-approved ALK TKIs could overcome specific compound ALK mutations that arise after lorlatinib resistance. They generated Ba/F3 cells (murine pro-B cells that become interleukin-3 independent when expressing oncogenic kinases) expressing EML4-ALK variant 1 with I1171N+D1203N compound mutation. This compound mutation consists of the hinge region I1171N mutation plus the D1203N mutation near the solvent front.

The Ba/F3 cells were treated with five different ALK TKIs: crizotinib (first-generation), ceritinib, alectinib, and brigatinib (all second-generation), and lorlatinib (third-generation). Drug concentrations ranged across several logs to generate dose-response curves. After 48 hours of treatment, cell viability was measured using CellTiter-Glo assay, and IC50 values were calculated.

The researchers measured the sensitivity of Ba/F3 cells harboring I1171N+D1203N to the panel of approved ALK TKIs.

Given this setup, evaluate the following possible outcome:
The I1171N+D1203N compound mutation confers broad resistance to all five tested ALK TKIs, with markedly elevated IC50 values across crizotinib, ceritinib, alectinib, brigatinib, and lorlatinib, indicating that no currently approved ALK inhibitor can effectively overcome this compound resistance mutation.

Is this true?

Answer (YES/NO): YES